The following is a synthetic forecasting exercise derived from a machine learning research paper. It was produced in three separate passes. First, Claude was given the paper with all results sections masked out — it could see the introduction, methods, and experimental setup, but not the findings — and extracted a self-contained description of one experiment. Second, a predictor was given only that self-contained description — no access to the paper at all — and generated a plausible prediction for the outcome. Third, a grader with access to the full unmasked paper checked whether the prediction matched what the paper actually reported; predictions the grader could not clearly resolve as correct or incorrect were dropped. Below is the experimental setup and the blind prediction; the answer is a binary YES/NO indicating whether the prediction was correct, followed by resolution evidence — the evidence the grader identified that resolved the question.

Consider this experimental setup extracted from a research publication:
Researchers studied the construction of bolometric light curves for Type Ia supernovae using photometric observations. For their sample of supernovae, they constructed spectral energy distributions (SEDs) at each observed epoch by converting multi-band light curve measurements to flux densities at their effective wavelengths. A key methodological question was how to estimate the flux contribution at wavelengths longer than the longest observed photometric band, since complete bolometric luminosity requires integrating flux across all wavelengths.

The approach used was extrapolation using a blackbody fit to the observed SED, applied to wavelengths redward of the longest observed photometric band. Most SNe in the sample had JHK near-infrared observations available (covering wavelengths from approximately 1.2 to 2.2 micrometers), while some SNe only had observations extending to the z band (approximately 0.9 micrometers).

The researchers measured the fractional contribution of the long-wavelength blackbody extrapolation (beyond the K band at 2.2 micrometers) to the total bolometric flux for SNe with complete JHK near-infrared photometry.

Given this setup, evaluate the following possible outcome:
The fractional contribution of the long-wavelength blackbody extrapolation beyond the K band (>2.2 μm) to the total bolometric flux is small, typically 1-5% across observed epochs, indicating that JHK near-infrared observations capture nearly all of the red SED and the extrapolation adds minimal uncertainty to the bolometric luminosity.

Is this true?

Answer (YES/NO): YES